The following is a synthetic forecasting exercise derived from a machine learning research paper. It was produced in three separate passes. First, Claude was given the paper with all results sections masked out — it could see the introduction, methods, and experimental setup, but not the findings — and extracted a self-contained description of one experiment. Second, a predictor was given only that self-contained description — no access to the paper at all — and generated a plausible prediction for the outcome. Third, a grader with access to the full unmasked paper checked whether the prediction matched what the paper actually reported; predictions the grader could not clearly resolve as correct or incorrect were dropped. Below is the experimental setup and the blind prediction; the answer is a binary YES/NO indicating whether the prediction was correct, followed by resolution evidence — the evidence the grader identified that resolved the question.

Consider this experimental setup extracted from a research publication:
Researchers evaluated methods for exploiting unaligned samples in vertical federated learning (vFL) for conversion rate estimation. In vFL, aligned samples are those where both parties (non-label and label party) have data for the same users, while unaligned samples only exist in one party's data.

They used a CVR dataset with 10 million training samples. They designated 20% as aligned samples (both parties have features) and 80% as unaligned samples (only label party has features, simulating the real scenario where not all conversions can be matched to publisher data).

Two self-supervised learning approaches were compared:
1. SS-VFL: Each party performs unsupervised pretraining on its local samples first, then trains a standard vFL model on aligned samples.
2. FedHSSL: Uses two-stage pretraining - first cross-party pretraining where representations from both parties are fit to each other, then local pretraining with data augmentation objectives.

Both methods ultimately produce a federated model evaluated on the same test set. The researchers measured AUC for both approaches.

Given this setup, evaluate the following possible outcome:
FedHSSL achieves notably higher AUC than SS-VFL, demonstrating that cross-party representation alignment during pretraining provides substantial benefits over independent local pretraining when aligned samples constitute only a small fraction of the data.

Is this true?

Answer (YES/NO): YES